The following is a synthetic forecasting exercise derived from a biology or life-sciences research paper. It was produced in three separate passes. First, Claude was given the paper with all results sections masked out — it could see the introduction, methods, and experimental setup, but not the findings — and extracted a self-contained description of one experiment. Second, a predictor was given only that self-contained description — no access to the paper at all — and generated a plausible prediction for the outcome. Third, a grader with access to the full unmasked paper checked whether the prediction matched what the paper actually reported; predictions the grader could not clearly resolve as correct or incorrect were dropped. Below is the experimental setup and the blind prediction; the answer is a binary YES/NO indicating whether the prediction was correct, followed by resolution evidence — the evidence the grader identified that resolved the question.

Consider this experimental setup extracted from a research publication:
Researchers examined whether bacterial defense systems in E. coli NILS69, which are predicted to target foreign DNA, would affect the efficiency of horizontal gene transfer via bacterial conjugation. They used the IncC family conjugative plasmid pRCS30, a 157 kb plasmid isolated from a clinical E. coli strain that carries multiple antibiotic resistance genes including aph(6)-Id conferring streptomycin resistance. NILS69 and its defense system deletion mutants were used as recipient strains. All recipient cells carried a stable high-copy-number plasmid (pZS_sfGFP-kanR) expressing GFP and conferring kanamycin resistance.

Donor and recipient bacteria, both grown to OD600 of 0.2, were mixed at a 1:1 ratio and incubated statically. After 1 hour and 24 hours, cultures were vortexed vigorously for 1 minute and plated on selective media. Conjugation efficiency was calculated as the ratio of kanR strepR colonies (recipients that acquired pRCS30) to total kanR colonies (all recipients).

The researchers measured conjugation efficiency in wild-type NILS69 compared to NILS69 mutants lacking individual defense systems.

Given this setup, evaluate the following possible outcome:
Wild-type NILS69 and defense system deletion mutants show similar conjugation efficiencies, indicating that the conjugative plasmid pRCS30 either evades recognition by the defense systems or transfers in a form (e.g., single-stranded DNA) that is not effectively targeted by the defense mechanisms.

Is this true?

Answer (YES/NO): NO